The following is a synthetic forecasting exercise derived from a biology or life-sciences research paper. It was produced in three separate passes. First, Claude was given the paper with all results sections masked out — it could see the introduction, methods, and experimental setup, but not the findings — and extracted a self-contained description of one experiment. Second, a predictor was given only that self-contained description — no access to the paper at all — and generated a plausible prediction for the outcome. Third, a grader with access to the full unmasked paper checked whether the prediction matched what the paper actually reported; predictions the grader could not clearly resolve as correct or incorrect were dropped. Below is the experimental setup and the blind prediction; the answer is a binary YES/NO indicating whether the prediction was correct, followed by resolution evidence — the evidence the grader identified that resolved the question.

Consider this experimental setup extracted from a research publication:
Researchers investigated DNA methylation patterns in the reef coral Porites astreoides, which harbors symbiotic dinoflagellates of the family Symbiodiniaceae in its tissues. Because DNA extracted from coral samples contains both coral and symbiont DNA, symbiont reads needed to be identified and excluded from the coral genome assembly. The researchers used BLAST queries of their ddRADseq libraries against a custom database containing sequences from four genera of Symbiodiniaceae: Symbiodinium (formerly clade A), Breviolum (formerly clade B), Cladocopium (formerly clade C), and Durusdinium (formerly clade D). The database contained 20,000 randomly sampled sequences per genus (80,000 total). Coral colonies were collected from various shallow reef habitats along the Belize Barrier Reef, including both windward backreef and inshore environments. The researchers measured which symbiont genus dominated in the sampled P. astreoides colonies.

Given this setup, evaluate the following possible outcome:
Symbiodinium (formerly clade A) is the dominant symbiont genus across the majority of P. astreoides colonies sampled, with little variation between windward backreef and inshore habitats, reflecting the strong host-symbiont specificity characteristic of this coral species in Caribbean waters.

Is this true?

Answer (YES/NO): YES